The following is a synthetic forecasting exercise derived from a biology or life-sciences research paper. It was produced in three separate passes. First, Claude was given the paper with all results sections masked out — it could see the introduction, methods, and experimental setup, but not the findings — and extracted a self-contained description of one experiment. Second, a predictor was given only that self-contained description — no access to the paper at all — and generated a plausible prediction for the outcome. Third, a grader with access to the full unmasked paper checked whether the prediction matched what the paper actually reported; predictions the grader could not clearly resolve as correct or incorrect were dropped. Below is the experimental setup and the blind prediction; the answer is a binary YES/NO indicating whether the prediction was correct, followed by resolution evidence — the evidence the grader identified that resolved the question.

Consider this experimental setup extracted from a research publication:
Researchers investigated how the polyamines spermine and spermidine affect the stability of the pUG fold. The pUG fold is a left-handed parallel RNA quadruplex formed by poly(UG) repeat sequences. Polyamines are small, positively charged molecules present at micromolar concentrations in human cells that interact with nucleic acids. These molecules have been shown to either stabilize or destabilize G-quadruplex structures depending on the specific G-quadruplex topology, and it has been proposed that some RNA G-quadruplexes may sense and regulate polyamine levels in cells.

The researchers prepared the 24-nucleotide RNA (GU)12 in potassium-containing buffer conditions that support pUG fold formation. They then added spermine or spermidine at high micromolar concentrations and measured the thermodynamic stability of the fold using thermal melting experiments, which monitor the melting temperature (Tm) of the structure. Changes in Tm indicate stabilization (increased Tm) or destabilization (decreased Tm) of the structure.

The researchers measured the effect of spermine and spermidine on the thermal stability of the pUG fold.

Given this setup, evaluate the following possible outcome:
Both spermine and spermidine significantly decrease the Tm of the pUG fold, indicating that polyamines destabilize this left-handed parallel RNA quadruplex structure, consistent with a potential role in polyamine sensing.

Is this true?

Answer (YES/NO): NO